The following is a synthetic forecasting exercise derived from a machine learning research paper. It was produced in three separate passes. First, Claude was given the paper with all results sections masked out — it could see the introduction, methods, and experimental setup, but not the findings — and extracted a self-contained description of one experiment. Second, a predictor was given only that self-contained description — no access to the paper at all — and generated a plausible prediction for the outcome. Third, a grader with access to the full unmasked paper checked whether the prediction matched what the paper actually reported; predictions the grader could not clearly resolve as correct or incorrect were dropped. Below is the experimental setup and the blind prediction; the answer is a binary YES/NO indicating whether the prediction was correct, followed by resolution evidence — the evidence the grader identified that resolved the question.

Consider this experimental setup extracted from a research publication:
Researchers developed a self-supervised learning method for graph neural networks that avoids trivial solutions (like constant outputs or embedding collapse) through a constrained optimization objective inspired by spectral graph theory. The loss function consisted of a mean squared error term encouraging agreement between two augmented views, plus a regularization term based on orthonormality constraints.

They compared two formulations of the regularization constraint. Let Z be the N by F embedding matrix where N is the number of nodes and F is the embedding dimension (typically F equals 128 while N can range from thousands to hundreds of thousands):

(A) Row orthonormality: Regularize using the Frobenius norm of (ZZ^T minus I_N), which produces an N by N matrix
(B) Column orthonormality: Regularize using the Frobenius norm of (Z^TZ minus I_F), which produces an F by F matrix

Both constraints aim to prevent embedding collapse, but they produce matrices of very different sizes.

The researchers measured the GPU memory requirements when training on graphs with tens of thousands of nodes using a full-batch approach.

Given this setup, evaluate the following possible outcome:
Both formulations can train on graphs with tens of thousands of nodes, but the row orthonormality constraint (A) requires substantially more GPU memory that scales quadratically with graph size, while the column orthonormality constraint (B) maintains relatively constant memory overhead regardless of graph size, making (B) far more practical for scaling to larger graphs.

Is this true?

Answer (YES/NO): YES